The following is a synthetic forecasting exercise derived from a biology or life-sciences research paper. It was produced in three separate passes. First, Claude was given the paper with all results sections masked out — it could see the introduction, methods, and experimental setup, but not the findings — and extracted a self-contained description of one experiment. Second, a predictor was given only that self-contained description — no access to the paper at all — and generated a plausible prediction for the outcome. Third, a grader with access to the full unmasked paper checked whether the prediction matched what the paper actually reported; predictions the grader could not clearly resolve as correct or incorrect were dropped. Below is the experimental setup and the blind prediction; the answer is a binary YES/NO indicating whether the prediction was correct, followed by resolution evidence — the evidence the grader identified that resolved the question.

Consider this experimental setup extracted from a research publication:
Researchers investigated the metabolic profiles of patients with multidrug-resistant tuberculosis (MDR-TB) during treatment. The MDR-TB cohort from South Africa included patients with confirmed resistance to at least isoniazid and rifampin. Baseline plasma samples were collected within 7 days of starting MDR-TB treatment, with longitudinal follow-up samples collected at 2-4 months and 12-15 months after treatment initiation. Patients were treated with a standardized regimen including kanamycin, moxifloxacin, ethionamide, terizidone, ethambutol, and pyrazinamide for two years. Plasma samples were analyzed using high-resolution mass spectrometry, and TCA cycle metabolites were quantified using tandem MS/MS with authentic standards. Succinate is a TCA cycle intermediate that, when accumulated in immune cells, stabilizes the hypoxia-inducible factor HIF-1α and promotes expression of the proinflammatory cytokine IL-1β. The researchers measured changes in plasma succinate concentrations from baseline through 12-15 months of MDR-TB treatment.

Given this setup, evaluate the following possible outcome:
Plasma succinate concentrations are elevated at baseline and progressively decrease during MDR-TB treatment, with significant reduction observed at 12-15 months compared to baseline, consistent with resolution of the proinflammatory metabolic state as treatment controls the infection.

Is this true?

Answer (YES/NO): NO